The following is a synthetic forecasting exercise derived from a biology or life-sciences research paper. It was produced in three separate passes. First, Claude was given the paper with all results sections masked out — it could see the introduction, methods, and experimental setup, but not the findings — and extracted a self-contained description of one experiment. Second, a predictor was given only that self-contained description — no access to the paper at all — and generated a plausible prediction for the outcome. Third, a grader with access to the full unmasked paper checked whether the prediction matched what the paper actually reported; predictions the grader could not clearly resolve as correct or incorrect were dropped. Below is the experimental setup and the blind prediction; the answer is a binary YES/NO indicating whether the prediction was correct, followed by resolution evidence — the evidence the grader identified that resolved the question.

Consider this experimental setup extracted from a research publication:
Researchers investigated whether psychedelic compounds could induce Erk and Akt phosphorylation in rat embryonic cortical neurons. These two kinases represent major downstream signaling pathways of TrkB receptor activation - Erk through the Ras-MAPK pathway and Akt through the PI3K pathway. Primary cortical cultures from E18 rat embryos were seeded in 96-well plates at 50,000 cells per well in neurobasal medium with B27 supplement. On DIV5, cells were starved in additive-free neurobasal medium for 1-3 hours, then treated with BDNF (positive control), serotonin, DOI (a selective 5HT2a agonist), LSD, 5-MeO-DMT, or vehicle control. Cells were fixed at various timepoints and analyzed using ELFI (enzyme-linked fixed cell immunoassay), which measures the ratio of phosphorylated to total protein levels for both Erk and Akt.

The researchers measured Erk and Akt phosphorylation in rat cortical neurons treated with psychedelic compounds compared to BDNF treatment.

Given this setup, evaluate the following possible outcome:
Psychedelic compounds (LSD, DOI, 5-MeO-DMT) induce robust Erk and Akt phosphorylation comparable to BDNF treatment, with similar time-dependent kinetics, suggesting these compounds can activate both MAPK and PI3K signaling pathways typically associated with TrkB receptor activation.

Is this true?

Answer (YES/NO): NO